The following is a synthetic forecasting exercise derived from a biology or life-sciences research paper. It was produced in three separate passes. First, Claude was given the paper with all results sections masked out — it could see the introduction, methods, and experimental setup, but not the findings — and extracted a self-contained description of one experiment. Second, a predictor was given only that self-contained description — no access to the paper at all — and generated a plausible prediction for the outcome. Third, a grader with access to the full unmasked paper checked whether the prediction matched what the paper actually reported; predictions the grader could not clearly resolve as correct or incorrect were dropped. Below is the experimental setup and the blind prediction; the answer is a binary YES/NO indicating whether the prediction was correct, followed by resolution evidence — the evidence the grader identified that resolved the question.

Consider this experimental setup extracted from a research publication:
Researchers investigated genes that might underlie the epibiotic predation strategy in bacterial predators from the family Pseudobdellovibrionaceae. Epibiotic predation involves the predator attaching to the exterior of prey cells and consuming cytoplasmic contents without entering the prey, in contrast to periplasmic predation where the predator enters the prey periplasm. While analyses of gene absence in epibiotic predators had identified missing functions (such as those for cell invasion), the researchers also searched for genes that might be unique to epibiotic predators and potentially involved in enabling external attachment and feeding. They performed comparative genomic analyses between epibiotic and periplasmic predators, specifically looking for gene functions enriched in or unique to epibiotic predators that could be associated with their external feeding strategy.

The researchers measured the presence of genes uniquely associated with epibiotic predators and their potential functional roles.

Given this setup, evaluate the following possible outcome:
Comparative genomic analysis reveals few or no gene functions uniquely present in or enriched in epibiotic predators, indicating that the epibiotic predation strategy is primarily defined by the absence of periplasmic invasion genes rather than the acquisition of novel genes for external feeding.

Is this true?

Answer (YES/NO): NO